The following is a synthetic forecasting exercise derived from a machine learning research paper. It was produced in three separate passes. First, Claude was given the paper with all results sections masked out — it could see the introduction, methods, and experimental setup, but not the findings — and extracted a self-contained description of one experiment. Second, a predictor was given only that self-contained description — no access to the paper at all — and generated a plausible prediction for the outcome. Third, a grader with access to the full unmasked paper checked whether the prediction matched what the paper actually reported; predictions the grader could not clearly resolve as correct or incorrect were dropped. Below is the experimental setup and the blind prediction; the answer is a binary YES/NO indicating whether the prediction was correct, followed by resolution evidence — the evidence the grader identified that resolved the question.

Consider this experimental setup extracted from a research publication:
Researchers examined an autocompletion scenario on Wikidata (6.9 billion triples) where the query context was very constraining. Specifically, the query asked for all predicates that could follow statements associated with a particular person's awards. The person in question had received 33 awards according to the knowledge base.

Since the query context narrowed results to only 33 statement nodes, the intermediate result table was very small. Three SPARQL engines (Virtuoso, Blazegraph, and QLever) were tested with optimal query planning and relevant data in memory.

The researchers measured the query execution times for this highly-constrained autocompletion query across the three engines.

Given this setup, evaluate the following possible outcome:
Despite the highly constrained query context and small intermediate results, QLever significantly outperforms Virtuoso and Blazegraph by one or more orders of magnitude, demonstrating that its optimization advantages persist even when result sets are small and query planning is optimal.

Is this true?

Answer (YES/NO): YES